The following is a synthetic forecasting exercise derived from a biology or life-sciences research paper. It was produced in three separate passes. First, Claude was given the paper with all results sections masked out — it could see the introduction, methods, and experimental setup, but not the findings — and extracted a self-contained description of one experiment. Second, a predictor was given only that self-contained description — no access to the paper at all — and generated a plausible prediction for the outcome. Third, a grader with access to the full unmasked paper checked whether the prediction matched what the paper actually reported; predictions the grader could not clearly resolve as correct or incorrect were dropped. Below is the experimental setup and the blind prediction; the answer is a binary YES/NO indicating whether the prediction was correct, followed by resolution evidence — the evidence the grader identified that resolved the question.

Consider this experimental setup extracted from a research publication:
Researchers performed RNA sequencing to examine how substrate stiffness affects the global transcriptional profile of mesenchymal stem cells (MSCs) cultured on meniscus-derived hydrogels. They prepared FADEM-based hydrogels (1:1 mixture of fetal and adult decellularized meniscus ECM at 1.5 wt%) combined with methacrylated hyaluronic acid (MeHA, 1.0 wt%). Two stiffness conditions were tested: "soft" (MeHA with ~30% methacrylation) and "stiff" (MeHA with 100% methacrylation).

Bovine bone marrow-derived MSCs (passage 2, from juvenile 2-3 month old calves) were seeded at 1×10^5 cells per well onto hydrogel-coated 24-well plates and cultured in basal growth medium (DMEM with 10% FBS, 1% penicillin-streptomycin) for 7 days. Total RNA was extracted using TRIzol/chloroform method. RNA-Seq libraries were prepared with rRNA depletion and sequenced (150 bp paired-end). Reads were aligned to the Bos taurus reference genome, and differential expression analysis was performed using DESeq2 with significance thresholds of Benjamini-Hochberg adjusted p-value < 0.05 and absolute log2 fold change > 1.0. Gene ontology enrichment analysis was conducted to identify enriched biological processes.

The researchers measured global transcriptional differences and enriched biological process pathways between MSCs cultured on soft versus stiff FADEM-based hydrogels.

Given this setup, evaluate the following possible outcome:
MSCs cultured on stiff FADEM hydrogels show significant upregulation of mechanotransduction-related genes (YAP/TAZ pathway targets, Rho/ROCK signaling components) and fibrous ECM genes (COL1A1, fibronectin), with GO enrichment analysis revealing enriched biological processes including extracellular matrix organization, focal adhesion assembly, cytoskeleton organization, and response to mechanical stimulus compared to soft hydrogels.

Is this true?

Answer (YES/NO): NO